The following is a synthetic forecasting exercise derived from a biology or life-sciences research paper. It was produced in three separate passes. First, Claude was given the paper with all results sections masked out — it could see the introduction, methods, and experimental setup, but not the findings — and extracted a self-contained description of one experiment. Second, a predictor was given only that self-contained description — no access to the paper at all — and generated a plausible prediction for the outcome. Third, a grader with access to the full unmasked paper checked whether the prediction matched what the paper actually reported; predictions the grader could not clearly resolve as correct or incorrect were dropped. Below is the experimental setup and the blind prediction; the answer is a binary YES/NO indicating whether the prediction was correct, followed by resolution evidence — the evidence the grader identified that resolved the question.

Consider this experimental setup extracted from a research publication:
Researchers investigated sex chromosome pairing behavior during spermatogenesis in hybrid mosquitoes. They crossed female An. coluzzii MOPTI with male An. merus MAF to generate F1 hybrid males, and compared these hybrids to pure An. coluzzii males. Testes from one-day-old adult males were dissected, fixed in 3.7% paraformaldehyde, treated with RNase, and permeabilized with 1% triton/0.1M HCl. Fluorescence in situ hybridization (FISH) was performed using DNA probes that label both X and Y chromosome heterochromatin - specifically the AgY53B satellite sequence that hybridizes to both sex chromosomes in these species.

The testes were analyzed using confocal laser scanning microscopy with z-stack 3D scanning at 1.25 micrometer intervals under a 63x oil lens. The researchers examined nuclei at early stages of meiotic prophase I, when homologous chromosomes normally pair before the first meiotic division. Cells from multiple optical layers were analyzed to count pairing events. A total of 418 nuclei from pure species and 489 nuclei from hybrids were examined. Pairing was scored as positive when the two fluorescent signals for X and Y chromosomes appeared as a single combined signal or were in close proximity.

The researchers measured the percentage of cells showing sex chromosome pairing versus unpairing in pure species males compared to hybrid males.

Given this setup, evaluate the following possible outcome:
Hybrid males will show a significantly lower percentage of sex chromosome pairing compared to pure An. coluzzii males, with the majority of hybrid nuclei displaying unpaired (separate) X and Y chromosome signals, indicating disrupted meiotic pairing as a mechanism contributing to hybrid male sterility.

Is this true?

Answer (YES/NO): YES